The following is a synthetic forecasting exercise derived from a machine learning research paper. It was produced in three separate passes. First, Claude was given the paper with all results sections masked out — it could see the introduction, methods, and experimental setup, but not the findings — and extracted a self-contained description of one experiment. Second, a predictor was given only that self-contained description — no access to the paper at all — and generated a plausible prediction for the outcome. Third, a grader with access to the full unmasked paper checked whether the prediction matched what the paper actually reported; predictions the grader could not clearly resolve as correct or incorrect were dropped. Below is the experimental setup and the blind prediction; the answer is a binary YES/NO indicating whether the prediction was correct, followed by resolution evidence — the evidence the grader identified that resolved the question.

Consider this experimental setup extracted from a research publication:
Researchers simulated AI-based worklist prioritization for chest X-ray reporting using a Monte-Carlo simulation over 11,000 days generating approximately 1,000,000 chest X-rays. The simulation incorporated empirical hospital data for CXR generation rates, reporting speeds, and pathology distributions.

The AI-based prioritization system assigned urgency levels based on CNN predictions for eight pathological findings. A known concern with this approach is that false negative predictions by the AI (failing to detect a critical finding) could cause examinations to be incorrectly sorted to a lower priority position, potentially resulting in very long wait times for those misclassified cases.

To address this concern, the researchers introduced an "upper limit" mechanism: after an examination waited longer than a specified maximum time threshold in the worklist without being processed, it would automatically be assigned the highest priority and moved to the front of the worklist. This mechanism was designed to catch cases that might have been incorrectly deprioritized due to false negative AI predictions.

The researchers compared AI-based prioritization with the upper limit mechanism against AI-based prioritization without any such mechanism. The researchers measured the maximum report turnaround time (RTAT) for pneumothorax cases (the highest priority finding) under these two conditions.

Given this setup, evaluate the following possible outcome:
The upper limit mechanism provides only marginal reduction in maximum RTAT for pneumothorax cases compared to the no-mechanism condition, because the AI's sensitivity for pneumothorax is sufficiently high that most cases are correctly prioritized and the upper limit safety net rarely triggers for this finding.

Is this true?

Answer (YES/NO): NO